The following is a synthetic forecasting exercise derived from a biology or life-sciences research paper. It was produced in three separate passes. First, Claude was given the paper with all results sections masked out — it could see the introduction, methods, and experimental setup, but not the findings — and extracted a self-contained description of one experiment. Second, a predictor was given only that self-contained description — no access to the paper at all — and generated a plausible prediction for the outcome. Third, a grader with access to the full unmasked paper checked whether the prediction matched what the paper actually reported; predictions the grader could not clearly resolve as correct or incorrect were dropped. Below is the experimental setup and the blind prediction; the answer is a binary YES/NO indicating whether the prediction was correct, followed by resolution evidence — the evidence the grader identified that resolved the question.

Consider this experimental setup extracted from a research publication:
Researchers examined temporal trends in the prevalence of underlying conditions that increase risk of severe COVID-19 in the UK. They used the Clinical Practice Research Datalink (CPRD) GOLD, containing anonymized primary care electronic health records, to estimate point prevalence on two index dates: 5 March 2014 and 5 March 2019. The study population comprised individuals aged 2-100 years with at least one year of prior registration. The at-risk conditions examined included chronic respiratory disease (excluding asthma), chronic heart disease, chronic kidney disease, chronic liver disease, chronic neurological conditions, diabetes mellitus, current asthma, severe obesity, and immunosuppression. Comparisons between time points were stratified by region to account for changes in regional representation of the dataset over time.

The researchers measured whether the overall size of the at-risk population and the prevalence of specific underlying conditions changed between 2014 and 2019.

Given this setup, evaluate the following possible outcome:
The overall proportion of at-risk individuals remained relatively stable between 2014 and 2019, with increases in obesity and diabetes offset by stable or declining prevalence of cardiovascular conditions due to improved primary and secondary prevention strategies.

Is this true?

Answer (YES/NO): NO